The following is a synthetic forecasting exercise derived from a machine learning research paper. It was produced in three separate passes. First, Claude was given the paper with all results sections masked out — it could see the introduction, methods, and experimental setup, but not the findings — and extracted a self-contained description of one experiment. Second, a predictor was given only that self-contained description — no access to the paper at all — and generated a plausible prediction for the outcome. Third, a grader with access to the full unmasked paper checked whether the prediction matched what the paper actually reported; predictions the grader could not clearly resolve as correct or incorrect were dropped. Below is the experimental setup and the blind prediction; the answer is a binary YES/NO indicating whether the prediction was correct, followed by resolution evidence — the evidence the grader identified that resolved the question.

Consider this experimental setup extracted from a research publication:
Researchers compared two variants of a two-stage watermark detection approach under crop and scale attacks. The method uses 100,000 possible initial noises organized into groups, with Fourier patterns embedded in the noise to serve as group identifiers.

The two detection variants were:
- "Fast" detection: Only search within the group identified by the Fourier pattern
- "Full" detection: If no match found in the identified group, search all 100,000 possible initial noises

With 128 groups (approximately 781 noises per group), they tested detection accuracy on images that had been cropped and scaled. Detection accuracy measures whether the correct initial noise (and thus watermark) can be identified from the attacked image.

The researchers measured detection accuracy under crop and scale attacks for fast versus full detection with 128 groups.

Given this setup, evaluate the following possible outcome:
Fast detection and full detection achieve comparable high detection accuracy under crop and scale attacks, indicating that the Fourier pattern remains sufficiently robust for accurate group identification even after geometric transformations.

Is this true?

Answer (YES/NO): NO